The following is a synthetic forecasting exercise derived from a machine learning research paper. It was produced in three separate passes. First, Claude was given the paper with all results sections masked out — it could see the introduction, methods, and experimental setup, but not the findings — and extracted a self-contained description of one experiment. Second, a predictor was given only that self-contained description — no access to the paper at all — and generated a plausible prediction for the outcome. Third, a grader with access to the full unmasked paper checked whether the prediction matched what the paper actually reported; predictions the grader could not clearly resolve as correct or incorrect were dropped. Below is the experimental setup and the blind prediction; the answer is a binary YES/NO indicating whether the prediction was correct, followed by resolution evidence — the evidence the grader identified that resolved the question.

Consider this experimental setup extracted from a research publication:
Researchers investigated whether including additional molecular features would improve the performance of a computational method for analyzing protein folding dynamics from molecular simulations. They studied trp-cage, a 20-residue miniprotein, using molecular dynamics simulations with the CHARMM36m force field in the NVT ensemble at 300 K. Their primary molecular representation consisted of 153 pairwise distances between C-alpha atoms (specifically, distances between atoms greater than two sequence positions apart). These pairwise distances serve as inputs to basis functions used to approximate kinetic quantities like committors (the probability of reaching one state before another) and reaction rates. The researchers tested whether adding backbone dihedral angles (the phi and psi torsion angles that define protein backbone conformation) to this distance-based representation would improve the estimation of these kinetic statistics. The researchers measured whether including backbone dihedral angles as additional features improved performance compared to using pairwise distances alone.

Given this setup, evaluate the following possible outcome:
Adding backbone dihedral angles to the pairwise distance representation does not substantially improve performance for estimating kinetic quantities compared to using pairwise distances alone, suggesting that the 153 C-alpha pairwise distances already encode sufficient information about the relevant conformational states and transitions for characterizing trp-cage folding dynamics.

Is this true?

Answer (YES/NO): YES